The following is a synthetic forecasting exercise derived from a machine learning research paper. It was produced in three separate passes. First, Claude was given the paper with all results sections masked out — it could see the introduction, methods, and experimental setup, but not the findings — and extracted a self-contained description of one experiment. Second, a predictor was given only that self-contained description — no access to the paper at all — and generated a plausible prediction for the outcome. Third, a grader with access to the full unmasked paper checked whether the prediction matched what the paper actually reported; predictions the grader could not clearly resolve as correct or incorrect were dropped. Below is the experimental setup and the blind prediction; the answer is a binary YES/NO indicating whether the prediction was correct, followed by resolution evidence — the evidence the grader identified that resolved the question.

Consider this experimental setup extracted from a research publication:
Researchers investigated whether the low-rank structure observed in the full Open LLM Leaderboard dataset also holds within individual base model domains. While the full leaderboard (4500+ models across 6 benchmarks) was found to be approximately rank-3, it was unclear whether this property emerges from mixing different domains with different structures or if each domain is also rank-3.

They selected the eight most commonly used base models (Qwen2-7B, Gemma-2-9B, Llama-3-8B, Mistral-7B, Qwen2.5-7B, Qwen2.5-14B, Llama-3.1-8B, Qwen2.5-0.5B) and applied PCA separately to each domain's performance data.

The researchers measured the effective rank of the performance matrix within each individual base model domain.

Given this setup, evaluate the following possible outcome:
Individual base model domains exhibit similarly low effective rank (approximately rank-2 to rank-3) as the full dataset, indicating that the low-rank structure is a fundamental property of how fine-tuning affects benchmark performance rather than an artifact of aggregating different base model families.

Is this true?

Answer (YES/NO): YES